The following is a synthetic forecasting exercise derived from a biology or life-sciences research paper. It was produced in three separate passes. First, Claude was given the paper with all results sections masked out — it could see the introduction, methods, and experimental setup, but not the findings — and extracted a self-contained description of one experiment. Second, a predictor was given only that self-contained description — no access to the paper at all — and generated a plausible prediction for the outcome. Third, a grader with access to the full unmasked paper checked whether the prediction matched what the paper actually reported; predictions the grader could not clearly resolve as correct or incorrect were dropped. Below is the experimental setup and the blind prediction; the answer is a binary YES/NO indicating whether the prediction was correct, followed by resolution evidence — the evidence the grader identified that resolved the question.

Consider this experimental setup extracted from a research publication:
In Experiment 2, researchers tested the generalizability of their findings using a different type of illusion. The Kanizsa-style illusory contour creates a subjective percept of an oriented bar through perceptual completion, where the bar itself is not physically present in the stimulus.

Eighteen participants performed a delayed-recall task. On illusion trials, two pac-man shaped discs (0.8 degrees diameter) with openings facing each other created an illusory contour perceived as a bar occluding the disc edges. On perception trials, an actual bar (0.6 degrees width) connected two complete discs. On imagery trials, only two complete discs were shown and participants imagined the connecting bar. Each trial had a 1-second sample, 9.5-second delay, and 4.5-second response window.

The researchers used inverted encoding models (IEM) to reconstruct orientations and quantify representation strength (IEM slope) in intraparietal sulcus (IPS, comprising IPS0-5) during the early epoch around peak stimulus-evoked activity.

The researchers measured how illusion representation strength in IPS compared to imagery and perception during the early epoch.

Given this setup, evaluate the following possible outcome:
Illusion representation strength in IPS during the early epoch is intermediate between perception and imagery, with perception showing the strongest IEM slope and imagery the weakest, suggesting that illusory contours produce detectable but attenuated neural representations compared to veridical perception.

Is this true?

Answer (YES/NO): NO